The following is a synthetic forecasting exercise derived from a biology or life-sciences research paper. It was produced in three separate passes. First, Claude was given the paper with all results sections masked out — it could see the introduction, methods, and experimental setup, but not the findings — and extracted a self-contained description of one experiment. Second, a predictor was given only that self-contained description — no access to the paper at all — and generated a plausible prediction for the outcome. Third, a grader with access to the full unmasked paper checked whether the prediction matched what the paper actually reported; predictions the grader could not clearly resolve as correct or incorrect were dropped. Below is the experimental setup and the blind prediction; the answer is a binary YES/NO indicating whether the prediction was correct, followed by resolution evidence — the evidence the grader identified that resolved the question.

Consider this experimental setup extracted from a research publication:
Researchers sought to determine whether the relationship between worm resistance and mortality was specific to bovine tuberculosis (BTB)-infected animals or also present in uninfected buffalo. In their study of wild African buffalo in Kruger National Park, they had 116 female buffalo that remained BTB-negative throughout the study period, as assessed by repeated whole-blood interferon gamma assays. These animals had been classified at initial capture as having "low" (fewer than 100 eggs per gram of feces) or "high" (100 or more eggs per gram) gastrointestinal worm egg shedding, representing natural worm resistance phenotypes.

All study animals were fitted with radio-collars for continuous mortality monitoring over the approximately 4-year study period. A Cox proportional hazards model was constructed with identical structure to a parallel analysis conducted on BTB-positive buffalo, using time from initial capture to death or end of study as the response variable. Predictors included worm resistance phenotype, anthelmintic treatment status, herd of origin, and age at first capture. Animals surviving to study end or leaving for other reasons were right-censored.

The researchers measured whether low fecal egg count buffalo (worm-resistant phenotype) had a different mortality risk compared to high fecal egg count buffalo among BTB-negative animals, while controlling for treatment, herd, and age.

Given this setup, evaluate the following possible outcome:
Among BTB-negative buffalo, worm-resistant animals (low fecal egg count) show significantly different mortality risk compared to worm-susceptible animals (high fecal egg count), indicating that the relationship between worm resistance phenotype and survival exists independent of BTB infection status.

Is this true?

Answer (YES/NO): NO